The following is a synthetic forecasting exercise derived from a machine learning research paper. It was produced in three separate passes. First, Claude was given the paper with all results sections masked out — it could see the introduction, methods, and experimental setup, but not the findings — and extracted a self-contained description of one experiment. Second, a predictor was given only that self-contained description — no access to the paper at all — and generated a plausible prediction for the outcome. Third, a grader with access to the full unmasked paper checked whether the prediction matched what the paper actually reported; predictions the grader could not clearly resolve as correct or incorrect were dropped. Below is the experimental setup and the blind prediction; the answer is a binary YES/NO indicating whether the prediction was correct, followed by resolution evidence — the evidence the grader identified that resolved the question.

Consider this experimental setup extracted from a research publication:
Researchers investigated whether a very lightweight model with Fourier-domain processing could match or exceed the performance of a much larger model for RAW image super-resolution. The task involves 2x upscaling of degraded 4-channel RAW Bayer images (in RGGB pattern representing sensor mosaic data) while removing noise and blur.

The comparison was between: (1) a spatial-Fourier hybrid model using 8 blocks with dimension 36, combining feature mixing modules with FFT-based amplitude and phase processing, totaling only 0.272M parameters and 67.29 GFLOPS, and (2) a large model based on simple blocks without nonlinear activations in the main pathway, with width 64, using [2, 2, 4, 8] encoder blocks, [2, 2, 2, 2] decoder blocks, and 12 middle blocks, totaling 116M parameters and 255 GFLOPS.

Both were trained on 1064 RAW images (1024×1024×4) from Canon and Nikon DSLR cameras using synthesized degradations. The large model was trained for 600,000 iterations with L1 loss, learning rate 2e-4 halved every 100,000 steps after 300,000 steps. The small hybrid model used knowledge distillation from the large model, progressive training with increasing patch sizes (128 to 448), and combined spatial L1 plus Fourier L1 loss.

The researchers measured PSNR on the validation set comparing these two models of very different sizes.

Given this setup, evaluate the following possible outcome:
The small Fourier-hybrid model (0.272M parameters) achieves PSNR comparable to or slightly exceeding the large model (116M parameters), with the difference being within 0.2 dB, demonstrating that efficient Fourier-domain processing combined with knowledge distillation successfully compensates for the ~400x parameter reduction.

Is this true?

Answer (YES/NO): YES